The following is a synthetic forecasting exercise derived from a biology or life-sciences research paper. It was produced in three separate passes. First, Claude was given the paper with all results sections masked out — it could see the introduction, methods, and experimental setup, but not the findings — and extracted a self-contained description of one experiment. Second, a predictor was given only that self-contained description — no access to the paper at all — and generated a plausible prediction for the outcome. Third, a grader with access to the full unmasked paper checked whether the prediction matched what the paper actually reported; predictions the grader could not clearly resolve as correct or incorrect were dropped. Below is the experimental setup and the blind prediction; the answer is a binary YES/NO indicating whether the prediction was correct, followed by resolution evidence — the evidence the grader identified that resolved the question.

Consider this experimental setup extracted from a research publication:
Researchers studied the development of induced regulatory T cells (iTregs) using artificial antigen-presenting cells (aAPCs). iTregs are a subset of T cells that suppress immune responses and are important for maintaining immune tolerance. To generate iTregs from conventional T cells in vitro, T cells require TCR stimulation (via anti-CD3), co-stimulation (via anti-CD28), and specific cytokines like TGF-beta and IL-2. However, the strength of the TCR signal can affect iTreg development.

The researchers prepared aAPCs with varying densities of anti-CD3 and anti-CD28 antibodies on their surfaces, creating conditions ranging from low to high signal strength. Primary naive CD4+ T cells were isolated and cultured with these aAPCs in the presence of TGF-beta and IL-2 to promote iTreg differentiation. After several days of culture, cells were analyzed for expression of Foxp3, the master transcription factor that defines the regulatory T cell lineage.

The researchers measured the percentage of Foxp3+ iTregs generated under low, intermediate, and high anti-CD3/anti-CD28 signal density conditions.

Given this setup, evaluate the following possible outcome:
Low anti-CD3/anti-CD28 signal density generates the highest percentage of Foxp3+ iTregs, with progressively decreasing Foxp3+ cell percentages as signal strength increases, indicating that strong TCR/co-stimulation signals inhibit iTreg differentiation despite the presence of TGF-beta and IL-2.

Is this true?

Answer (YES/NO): NO